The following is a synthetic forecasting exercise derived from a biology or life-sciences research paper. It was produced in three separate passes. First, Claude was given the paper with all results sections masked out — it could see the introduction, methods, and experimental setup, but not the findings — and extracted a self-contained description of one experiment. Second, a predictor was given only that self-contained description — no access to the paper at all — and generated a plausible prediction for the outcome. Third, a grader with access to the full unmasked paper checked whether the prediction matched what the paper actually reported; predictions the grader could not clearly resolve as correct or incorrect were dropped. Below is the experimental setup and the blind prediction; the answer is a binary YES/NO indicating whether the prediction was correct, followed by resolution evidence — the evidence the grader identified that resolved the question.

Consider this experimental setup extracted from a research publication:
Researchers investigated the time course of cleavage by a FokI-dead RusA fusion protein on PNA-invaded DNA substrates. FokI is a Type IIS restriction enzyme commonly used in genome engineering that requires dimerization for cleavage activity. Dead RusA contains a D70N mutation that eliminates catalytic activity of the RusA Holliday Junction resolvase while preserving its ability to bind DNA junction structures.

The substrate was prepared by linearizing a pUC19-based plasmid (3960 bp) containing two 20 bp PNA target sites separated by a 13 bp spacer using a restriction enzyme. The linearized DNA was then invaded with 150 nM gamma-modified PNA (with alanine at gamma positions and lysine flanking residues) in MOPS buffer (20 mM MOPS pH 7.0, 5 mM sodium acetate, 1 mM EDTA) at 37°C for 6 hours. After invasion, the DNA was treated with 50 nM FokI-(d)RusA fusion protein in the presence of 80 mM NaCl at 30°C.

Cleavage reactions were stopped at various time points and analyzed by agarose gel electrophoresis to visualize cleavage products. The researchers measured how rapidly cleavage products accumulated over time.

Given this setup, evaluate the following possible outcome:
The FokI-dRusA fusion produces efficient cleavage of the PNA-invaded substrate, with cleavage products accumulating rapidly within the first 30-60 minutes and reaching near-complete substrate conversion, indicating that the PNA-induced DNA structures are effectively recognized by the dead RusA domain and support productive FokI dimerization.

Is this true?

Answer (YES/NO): NO